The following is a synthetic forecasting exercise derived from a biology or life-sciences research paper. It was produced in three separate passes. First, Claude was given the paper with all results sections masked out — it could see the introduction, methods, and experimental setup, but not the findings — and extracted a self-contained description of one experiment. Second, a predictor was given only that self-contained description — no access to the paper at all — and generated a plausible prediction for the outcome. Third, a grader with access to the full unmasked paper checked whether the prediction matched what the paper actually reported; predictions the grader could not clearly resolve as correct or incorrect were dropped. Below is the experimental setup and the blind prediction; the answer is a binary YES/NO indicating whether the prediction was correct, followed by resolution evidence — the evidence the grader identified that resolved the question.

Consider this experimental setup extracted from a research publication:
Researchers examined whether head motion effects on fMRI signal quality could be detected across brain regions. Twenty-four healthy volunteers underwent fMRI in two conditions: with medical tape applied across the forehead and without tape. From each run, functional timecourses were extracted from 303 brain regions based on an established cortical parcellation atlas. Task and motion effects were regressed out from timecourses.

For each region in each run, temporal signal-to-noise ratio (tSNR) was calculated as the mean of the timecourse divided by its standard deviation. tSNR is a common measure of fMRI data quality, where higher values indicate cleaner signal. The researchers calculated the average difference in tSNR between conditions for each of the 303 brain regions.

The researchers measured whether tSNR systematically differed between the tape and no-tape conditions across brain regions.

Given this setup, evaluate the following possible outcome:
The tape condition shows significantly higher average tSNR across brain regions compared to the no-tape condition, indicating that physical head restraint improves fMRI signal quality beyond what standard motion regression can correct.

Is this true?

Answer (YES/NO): NO